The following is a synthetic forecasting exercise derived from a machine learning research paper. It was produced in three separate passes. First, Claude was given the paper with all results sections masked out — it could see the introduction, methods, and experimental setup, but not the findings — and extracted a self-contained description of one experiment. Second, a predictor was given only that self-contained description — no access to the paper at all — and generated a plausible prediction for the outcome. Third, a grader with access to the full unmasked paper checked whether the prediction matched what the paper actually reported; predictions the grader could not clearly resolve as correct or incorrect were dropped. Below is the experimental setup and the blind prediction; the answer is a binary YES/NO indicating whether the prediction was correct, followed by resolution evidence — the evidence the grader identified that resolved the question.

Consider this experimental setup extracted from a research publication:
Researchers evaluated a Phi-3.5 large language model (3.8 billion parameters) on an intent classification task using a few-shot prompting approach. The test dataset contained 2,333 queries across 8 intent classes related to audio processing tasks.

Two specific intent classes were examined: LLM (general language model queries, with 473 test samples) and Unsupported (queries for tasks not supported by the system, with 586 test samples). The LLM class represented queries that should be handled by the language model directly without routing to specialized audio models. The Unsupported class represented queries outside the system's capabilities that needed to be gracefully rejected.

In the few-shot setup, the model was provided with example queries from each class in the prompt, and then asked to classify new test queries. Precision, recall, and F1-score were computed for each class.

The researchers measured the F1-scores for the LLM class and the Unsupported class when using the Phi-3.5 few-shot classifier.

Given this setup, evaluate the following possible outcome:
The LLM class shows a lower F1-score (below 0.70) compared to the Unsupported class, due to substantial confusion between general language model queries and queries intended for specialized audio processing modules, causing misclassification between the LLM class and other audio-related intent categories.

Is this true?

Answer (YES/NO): YES